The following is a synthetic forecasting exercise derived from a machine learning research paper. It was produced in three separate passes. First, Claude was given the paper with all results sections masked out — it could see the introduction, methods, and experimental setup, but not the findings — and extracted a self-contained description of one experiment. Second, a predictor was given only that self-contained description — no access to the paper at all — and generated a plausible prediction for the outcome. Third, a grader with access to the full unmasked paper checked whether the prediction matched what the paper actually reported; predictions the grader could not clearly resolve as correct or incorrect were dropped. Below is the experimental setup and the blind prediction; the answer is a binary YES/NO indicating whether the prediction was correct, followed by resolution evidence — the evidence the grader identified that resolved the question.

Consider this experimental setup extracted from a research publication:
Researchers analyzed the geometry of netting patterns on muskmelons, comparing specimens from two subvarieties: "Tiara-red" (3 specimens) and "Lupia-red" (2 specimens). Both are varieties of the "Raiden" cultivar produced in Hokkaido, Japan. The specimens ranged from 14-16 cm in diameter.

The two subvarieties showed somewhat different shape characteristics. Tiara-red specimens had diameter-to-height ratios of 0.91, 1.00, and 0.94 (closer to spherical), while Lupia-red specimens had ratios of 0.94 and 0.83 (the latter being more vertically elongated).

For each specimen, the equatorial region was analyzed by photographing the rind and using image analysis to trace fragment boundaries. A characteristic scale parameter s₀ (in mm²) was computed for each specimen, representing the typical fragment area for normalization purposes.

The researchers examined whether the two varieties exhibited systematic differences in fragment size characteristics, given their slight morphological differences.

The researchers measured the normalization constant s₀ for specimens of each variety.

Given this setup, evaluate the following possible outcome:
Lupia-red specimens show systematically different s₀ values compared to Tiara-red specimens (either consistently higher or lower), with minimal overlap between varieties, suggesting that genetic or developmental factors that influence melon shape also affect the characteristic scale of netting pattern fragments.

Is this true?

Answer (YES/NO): NO